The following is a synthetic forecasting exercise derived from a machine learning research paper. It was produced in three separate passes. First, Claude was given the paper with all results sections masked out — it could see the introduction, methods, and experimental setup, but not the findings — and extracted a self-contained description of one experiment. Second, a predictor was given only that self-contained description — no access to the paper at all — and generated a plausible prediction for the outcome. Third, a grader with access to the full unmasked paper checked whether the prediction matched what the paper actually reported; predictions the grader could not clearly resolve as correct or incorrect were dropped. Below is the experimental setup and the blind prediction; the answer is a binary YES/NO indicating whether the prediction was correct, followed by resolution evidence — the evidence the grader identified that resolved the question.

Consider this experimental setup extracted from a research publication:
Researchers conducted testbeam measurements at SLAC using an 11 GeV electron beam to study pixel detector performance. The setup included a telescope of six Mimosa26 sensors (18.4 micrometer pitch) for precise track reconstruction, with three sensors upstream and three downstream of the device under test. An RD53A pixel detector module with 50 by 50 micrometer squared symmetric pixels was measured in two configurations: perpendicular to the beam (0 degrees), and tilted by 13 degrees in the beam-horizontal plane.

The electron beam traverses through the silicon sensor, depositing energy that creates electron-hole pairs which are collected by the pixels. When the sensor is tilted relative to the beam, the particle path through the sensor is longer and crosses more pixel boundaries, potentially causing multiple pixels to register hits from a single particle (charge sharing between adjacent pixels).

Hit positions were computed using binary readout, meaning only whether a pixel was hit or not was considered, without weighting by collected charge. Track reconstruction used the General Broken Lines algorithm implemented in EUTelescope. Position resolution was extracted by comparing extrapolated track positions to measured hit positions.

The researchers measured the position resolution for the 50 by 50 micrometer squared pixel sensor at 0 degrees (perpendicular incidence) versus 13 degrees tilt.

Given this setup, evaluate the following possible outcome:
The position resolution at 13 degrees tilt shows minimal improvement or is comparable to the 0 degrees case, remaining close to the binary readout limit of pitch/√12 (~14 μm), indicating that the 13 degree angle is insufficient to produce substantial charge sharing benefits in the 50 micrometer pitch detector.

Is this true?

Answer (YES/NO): NO